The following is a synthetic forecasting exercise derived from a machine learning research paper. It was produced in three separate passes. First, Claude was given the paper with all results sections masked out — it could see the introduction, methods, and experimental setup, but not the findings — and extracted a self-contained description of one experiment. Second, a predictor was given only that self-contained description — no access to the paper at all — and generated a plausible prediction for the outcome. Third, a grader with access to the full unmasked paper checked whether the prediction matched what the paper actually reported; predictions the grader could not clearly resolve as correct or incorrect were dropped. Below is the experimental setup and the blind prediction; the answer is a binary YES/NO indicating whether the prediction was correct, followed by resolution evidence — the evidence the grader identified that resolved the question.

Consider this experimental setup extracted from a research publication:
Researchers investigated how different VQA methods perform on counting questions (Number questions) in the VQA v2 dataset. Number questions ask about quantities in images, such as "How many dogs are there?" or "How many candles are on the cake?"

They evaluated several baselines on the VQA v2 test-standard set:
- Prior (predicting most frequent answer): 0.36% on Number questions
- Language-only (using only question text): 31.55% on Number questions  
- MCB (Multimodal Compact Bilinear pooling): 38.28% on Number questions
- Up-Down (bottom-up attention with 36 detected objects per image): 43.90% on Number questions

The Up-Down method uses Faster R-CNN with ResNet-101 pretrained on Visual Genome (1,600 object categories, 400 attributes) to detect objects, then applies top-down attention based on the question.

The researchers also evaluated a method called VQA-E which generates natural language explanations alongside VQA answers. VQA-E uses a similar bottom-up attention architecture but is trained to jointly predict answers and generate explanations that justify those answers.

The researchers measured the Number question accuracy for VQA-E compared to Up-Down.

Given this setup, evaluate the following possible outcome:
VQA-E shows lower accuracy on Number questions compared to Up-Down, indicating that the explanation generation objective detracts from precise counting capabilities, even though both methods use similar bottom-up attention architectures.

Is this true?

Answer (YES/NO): YES